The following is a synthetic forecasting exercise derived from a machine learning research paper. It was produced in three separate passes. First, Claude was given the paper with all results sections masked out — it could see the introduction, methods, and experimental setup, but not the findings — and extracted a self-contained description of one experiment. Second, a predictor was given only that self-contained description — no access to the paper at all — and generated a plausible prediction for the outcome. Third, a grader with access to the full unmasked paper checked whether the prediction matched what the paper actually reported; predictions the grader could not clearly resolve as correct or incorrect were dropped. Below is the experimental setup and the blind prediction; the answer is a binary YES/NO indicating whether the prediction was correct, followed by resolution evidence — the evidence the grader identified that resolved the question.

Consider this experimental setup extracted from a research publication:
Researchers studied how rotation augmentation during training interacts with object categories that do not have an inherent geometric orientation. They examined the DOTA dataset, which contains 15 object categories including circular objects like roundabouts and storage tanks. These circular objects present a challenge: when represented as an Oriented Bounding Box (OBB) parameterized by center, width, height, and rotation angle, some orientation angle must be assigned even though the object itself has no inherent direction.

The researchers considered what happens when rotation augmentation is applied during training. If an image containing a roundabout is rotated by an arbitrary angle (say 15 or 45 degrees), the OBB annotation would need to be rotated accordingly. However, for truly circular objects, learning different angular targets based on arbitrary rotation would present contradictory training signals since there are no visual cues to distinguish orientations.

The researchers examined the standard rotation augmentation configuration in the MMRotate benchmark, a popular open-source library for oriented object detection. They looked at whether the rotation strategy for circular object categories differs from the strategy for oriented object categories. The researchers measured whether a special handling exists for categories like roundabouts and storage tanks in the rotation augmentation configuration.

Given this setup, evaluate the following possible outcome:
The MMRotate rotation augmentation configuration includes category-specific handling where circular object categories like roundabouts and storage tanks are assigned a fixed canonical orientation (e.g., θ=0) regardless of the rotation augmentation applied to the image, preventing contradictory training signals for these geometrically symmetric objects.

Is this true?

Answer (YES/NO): NO